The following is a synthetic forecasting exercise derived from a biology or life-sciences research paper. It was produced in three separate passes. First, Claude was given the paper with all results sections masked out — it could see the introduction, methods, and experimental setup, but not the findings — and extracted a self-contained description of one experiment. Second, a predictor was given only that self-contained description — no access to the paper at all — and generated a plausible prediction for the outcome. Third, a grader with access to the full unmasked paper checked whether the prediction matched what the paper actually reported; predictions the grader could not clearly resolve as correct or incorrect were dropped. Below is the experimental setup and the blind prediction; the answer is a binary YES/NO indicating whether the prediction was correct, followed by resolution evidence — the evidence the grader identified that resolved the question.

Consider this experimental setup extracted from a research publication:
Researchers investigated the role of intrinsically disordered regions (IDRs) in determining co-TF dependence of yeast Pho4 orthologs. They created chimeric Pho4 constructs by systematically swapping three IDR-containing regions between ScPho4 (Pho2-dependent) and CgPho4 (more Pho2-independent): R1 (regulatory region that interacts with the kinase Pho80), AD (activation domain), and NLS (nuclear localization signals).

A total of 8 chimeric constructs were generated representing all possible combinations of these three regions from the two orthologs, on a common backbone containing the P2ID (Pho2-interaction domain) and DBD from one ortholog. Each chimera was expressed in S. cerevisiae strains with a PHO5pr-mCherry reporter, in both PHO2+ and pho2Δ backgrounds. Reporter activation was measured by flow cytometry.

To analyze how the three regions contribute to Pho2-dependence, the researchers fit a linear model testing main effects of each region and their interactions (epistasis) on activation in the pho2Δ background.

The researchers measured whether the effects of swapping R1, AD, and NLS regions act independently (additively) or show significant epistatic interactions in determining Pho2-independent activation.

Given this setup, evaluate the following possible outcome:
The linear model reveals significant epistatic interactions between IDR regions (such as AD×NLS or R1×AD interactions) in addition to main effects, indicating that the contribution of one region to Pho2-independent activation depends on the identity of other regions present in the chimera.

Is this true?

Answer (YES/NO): NO